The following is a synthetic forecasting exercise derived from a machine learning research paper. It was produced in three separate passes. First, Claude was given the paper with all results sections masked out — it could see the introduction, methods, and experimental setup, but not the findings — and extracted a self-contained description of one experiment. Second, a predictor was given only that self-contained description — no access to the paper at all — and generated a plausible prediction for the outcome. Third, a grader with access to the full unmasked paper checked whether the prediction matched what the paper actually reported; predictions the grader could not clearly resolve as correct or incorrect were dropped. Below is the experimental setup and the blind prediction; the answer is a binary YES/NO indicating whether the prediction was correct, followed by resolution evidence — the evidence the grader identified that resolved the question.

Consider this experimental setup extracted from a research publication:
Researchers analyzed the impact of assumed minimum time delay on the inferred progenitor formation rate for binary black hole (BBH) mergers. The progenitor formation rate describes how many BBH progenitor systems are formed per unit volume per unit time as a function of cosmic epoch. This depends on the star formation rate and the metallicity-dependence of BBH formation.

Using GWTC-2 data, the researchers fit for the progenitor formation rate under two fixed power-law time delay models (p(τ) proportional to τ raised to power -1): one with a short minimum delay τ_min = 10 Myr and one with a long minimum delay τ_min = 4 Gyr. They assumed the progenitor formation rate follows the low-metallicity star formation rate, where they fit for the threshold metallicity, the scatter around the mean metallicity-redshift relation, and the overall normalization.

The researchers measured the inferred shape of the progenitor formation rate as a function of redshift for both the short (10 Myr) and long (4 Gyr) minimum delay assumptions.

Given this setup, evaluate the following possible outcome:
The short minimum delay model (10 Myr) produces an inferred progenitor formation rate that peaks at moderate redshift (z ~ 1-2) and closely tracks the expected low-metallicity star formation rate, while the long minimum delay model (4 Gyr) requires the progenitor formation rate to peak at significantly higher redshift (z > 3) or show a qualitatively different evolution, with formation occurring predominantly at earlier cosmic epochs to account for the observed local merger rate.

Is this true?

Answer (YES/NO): YES